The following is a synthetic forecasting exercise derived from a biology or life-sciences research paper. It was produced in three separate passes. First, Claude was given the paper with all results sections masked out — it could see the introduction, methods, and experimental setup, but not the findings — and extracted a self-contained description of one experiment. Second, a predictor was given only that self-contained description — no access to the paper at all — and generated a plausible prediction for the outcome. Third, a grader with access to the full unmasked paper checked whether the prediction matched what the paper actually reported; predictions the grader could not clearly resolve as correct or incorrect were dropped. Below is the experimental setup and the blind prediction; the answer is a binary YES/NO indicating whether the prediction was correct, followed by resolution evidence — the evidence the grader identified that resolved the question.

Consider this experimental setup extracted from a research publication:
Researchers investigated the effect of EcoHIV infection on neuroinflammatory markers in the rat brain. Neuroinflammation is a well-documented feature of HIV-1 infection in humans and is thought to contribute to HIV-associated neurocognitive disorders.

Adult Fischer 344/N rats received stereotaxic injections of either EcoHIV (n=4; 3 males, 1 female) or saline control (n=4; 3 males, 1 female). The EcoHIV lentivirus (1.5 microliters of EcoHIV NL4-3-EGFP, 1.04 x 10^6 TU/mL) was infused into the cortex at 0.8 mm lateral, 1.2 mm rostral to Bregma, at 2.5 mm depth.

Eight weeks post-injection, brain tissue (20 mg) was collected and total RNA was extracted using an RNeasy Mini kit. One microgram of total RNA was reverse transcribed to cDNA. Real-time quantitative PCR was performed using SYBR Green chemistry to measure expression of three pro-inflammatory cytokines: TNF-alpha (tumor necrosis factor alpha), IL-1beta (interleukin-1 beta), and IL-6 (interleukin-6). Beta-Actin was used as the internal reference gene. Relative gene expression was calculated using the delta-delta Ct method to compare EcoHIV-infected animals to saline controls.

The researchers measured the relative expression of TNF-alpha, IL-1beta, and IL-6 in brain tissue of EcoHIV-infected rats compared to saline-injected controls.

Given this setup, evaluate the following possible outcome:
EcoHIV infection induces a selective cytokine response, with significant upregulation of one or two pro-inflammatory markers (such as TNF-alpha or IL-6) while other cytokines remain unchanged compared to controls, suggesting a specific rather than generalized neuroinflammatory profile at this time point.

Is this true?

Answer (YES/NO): NO